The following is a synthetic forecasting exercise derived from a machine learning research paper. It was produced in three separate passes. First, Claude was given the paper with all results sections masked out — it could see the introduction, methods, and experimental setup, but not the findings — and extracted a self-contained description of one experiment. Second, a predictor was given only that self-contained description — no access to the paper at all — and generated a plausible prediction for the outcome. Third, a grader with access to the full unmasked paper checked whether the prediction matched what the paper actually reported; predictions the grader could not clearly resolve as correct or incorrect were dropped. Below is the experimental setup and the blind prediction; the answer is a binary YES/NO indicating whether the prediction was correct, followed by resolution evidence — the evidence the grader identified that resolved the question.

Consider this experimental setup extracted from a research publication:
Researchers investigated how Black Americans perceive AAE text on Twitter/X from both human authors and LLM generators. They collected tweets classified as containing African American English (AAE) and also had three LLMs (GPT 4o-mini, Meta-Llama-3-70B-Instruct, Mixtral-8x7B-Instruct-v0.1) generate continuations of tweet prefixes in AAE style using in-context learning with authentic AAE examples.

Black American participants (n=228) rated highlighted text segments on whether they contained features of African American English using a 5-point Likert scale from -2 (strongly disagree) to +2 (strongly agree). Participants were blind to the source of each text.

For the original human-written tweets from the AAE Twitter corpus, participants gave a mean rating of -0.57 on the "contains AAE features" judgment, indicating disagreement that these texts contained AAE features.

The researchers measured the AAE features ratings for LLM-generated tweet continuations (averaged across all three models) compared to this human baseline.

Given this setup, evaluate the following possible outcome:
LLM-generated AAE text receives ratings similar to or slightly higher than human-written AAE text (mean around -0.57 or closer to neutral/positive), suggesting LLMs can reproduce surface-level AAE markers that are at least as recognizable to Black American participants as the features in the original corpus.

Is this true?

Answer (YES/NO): NO